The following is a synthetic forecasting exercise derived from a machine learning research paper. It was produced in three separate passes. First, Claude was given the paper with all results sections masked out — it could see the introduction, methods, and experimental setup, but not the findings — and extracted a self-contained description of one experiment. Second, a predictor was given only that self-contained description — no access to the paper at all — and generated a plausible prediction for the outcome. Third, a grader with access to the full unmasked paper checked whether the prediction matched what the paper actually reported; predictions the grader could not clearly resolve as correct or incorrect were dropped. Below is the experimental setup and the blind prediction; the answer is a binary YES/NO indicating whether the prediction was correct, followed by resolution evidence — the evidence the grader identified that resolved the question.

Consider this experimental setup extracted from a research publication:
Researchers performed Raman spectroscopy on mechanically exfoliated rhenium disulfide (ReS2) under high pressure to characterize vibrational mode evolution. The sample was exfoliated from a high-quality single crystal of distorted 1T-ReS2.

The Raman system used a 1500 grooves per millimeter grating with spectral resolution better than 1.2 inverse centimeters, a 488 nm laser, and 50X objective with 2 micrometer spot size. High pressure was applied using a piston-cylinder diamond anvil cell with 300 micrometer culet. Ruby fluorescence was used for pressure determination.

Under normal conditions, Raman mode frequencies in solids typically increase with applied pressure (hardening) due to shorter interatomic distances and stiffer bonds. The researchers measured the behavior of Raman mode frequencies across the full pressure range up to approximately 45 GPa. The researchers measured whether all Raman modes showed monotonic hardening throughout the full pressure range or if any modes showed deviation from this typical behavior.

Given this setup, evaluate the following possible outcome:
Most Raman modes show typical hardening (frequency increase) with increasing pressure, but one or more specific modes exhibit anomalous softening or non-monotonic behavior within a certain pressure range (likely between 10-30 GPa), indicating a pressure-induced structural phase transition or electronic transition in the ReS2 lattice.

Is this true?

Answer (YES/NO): NO